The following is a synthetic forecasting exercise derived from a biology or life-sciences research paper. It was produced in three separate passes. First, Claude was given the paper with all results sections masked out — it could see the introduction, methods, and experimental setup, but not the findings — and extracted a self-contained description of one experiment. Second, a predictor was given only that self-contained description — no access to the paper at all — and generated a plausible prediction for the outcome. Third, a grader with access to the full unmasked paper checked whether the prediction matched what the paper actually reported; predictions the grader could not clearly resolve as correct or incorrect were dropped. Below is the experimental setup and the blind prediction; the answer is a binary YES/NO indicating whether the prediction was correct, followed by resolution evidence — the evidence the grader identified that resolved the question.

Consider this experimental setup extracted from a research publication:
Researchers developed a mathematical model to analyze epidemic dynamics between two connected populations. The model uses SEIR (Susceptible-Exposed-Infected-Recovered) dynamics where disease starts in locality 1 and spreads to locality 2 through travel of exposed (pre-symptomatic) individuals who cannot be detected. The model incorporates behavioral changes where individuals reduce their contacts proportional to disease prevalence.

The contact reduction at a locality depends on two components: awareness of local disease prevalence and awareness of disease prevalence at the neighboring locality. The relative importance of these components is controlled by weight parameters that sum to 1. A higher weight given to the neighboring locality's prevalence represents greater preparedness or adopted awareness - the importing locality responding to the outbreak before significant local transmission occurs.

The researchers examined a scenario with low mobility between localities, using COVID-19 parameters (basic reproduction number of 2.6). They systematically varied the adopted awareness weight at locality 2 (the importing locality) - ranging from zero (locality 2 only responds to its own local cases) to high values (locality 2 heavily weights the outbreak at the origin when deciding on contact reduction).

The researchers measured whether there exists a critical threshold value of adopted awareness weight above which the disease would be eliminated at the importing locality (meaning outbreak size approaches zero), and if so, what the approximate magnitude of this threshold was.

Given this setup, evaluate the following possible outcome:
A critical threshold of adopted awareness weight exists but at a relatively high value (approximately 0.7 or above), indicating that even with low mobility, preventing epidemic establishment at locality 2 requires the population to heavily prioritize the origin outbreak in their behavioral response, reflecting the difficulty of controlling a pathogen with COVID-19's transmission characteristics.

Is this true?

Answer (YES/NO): NO